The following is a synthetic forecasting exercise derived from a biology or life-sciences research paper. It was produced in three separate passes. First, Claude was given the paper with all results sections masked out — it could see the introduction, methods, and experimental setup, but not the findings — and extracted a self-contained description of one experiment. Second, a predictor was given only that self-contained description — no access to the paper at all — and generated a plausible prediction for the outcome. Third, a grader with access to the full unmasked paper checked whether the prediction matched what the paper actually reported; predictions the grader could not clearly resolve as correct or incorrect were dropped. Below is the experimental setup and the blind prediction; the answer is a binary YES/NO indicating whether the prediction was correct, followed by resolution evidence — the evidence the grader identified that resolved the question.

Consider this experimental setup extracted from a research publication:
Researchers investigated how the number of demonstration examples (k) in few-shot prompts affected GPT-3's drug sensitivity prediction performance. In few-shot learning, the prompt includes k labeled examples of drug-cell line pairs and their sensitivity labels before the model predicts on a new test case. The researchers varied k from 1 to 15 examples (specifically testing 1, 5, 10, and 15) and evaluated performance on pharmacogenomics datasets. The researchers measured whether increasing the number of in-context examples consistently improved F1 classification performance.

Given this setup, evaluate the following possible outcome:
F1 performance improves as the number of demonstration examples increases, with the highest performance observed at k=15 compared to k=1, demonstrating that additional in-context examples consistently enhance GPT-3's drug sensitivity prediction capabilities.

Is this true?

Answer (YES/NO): NO